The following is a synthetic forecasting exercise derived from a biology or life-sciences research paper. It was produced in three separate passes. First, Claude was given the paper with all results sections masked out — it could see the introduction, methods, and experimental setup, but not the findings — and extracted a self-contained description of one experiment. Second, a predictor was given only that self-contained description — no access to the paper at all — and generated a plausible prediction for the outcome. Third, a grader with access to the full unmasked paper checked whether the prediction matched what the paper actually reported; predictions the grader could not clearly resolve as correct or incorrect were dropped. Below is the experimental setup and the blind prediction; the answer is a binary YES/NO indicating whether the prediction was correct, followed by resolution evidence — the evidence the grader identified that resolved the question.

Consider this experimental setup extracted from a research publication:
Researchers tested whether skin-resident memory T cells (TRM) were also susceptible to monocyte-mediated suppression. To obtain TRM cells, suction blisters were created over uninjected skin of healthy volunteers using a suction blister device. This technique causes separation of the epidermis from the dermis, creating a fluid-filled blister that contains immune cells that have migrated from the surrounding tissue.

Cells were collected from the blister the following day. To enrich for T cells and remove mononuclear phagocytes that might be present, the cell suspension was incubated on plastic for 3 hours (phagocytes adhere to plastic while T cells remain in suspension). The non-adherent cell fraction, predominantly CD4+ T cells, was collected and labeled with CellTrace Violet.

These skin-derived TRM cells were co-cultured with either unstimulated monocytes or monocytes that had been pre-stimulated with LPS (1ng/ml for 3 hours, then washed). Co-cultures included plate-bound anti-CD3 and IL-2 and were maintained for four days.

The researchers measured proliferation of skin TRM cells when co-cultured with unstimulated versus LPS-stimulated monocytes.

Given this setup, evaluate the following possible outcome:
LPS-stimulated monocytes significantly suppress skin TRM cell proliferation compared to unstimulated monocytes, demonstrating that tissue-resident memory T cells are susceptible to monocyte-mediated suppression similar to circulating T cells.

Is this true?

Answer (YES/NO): YES